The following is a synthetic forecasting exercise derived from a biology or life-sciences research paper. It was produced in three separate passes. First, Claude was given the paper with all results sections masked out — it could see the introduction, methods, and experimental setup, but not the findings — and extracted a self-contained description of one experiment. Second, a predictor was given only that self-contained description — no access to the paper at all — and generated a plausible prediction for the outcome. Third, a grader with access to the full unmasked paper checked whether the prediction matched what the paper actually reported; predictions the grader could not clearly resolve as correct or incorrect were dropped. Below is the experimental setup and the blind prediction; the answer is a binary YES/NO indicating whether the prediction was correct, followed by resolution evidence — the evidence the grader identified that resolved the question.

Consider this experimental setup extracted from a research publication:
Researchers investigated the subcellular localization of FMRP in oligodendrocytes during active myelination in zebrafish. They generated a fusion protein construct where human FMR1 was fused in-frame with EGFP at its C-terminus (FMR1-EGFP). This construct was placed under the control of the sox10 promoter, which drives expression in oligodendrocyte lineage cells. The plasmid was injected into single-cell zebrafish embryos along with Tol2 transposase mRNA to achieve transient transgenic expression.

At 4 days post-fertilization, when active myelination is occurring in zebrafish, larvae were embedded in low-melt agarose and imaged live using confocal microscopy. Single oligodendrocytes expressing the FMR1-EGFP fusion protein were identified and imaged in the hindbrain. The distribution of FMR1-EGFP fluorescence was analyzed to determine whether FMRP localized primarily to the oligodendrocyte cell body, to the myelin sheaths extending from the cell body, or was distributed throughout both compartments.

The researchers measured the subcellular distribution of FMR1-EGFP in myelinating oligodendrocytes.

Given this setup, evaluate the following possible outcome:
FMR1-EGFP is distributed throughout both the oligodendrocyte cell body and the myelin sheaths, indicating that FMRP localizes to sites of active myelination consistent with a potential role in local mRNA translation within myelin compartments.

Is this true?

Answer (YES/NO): YES